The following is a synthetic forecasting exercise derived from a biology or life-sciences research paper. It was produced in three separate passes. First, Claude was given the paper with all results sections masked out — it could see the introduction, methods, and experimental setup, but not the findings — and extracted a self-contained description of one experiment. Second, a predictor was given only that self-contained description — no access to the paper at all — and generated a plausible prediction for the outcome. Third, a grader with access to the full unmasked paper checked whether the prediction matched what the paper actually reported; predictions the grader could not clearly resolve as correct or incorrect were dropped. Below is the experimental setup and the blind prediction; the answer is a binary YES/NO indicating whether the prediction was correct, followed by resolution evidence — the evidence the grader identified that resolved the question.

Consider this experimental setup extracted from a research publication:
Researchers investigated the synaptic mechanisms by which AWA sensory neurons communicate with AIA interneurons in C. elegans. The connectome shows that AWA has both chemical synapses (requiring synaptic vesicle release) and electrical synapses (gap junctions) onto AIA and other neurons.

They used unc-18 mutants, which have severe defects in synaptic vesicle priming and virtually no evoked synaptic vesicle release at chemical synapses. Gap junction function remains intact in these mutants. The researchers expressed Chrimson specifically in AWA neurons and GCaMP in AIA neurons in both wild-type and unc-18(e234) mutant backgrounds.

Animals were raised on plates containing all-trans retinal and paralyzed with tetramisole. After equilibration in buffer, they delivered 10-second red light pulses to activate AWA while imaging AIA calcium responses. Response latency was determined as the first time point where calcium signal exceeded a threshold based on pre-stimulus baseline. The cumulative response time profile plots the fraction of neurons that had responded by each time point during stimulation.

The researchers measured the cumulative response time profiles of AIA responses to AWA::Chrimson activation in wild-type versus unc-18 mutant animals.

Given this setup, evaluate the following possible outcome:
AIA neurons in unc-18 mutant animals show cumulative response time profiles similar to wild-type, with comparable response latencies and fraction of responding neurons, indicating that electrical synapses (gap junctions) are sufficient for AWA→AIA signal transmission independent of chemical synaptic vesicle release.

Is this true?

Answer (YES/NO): NO